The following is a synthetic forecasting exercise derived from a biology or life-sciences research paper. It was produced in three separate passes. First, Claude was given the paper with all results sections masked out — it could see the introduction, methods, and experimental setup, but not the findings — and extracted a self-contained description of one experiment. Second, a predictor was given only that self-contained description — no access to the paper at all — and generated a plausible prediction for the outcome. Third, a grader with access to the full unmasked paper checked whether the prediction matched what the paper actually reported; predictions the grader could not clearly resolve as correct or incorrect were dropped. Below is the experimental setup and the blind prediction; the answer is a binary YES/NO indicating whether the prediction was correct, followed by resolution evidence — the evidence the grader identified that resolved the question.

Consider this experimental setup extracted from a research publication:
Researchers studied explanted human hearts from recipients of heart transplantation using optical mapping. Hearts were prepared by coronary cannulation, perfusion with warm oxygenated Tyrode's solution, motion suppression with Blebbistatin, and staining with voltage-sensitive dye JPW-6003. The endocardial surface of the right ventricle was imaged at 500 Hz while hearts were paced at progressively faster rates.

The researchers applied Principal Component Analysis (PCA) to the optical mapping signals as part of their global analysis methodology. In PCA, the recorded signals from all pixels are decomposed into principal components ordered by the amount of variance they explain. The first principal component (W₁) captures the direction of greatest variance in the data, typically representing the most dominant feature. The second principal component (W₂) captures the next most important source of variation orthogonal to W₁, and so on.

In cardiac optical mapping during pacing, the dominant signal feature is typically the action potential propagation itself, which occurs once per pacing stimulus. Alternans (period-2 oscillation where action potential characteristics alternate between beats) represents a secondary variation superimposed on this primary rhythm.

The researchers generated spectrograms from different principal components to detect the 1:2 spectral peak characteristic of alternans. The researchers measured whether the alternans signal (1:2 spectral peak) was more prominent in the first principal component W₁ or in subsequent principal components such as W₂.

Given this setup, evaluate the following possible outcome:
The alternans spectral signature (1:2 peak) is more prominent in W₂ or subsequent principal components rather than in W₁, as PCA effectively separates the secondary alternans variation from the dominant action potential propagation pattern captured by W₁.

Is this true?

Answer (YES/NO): YES